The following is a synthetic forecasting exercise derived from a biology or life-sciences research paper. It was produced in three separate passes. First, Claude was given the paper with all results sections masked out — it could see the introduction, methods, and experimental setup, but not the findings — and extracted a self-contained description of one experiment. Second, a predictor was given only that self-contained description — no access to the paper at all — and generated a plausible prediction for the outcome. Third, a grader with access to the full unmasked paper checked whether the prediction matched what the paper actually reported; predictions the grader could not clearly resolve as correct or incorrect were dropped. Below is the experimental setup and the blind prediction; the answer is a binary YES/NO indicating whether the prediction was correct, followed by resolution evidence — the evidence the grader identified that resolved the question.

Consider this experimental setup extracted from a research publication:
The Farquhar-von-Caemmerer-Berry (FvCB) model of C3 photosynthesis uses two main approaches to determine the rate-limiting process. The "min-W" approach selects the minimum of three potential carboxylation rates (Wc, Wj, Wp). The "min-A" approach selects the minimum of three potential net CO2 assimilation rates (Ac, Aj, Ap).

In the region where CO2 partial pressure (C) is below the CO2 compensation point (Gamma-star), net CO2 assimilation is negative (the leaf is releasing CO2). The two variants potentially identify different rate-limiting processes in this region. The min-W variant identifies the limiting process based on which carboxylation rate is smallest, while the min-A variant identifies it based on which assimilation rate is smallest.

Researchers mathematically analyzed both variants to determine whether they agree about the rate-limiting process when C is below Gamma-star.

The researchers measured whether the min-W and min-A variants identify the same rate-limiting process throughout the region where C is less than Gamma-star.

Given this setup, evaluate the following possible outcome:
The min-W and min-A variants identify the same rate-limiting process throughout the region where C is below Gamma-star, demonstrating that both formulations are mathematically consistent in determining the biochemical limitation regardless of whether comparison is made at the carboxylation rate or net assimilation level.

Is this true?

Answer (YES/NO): NO